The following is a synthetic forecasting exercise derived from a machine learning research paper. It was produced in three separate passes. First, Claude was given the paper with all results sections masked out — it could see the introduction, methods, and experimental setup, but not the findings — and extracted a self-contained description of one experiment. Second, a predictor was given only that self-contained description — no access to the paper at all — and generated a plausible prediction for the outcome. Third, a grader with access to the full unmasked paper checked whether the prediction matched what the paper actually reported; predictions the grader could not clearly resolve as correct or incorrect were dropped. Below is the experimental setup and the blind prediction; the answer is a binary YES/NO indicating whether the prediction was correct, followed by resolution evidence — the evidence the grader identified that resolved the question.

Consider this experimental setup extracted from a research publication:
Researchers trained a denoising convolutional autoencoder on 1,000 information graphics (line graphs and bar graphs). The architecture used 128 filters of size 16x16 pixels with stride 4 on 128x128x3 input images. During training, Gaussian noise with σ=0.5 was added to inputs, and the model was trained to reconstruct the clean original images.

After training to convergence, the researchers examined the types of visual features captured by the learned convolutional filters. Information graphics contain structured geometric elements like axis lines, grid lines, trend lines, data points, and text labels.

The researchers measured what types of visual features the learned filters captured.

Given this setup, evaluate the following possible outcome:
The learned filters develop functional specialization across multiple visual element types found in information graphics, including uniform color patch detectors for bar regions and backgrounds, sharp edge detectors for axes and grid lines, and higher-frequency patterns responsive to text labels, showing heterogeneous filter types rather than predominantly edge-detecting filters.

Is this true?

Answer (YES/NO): NO